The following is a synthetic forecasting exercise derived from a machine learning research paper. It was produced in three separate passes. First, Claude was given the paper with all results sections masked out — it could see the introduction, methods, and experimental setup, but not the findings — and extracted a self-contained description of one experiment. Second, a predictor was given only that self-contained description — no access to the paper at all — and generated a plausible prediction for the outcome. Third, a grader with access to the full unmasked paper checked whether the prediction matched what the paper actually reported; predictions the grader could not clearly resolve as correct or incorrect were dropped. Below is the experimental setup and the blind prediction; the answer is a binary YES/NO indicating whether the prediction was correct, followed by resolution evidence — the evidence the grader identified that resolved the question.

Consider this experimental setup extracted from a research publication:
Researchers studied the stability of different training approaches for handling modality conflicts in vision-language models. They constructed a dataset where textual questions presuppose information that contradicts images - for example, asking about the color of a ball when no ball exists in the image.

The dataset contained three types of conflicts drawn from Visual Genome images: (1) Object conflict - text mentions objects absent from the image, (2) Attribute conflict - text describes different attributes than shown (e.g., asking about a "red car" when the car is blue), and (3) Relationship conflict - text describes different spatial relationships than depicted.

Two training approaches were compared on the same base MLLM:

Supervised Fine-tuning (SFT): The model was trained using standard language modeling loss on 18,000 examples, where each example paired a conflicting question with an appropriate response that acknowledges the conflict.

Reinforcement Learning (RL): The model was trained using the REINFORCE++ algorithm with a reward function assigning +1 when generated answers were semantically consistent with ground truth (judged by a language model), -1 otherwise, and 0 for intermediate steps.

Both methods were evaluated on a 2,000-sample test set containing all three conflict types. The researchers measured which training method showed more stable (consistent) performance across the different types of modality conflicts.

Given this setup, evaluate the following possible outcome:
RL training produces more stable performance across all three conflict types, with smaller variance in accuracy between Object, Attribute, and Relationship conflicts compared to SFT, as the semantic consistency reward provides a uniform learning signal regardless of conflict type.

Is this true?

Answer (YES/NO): NO